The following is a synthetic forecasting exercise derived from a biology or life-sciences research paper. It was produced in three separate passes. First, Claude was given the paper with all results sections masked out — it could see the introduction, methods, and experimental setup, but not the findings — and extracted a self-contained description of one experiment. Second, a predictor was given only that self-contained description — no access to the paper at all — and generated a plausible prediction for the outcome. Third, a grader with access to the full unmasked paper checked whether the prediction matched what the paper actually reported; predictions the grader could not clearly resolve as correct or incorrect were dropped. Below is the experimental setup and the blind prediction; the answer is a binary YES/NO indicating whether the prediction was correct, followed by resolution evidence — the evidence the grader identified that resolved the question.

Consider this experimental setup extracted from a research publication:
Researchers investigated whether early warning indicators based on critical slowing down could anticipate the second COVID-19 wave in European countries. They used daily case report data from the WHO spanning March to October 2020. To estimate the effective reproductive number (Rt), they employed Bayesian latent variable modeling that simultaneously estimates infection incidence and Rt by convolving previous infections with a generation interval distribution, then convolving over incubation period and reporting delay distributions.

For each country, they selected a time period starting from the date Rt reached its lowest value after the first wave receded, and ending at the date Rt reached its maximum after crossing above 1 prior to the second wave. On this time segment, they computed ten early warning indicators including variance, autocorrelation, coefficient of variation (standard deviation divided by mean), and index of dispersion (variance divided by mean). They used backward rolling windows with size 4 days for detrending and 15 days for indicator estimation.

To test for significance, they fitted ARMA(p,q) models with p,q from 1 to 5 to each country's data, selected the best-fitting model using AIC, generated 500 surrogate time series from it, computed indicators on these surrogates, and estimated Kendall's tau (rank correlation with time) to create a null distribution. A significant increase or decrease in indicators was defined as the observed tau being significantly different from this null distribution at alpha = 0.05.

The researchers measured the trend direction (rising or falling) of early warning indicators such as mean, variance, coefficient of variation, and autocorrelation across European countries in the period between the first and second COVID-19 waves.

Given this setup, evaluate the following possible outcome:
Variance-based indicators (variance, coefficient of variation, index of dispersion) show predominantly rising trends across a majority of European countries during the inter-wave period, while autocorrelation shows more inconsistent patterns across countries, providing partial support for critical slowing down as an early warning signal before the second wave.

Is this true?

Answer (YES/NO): NO